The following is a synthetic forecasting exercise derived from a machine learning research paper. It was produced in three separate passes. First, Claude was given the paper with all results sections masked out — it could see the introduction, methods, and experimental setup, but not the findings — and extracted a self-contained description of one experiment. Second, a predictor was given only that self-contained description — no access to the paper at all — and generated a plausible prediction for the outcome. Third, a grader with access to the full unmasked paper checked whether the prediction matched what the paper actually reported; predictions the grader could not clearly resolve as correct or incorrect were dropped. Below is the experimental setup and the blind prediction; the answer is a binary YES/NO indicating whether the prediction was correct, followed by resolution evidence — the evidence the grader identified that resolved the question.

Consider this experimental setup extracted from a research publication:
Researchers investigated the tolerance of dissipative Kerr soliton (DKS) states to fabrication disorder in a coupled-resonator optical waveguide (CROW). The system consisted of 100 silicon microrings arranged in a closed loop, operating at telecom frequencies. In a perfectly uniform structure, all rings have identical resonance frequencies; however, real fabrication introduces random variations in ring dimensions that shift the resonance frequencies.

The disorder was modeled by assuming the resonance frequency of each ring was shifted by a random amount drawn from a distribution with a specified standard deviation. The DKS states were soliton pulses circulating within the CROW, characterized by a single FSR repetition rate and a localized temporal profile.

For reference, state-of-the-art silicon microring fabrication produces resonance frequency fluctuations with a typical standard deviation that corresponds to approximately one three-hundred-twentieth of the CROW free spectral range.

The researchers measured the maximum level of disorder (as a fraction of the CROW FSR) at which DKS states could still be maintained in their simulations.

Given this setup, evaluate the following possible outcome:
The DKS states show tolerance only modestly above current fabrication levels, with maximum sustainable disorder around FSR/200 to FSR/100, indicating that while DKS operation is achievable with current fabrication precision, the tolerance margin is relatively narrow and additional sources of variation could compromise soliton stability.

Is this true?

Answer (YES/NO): NO